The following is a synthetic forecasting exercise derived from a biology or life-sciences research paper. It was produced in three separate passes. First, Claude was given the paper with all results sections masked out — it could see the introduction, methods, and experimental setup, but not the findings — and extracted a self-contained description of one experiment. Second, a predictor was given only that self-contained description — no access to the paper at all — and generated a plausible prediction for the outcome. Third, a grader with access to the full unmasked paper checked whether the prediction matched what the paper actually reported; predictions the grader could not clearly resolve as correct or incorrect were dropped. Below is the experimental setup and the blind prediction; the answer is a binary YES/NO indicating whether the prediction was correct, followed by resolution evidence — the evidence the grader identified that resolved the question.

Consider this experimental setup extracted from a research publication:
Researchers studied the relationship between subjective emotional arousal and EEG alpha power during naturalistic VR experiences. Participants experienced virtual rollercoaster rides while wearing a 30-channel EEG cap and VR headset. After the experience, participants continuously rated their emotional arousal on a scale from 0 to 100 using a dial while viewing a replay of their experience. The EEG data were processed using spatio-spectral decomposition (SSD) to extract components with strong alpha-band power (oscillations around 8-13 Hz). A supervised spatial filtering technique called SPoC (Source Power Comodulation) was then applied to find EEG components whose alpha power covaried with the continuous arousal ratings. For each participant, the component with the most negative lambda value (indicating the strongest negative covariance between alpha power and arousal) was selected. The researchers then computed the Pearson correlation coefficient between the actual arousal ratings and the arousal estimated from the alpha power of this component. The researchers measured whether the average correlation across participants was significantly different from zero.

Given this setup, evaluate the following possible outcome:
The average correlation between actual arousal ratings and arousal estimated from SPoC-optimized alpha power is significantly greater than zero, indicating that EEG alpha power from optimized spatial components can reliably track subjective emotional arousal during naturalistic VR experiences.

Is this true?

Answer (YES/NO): NO